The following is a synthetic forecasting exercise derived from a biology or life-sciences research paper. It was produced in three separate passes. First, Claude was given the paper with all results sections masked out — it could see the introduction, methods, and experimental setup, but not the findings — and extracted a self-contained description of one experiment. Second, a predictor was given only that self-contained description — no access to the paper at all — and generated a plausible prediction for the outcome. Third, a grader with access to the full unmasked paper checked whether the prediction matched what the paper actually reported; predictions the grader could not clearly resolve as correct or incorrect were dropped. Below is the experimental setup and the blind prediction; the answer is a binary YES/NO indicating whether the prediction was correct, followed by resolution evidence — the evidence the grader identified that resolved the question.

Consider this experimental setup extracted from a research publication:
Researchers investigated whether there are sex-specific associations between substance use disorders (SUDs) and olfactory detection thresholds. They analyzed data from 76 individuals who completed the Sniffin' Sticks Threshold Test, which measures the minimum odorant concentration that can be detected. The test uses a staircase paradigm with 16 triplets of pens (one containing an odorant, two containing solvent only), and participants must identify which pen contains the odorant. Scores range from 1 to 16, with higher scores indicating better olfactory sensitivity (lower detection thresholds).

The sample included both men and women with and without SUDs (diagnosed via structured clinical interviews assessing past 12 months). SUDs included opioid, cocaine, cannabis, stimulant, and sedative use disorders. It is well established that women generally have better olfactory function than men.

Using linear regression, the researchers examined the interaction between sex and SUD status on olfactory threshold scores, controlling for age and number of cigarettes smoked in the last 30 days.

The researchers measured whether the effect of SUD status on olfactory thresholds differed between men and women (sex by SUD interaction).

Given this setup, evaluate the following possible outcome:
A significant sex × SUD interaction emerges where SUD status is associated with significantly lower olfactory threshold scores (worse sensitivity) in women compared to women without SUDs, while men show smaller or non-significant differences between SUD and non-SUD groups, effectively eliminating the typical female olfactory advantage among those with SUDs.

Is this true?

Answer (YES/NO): NO